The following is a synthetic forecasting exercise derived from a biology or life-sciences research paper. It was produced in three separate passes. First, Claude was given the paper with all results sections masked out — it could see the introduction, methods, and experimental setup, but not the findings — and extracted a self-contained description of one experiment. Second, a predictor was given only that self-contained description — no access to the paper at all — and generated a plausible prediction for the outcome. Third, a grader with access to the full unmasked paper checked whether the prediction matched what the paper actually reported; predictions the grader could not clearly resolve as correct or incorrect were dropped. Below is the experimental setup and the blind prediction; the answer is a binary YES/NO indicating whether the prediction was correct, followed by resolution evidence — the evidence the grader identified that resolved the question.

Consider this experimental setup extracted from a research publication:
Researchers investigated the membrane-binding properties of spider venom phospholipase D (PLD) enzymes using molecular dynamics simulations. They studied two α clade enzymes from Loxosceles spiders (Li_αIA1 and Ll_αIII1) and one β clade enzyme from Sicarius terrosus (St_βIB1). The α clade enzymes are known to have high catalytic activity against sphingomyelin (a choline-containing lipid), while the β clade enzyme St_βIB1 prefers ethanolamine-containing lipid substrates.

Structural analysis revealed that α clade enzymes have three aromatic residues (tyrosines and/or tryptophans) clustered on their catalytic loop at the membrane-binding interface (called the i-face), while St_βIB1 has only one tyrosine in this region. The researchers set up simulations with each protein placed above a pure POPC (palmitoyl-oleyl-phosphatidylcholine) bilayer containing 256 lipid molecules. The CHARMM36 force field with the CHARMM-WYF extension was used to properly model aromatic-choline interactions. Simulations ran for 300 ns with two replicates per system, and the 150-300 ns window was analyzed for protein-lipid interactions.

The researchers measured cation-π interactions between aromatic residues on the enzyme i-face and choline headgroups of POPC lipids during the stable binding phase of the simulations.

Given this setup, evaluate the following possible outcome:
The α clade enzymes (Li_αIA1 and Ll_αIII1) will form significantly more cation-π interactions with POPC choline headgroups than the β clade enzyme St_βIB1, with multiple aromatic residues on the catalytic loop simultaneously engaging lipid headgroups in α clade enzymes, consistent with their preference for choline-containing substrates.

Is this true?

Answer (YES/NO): YES